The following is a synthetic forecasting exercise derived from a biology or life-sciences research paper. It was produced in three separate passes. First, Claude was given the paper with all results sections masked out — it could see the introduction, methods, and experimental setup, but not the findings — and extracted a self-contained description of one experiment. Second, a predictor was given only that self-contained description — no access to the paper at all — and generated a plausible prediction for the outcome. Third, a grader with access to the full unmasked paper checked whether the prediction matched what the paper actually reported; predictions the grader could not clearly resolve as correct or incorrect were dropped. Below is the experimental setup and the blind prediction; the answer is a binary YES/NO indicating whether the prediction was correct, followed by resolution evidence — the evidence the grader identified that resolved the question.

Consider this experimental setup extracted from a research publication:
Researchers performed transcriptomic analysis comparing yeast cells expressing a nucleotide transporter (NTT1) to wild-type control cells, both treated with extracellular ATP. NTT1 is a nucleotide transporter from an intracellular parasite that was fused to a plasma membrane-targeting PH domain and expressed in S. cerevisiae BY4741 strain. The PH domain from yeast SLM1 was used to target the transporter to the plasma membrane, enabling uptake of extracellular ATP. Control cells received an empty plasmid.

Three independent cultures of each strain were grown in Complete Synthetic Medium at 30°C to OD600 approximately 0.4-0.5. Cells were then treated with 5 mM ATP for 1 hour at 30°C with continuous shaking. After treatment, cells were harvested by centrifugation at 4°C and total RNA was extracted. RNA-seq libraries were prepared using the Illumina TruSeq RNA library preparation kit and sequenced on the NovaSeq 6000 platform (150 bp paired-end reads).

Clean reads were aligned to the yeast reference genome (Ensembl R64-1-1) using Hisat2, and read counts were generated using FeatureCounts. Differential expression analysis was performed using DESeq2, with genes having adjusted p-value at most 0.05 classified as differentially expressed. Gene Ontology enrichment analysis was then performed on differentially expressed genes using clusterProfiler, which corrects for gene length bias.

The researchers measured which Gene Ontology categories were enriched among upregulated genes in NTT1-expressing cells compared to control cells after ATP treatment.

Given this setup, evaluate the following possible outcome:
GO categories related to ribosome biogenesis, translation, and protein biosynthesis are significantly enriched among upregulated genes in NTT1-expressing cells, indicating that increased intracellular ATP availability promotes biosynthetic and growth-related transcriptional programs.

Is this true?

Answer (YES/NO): YES